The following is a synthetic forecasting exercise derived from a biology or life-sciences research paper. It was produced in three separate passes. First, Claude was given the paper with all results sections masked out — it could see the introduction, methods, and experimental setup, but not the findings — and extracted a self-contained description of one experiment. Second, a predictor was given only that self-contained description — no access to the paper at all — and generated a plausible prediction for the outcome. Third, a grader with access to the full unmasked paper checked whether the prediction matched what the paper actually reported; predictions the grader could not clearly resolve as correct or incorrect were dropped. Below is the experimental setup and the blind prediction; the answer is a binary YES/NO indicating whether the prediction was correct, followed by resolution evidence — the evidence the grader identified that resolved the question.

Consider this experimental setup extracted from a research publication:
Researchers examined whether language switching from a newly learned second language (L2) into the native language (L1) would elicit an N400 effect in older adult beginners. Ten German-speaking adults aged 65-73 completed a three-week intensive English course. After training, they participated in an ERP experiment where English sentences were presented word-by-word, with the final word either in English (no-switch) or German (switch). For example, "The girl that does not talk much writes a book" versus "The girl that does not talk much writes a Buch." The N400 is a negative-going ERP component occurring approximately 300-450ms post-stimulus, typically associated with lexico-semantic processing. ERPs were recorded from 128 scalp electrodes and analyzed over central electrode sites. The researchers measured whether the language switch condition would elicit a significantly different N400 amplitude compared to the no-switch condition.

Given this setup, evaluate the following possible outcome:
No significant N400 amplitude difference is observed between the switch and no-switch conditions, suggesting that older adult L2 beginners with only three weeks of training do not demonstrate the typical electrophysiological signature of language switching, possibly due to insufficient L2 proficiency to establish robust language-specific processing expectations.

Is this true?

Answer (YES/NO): NO